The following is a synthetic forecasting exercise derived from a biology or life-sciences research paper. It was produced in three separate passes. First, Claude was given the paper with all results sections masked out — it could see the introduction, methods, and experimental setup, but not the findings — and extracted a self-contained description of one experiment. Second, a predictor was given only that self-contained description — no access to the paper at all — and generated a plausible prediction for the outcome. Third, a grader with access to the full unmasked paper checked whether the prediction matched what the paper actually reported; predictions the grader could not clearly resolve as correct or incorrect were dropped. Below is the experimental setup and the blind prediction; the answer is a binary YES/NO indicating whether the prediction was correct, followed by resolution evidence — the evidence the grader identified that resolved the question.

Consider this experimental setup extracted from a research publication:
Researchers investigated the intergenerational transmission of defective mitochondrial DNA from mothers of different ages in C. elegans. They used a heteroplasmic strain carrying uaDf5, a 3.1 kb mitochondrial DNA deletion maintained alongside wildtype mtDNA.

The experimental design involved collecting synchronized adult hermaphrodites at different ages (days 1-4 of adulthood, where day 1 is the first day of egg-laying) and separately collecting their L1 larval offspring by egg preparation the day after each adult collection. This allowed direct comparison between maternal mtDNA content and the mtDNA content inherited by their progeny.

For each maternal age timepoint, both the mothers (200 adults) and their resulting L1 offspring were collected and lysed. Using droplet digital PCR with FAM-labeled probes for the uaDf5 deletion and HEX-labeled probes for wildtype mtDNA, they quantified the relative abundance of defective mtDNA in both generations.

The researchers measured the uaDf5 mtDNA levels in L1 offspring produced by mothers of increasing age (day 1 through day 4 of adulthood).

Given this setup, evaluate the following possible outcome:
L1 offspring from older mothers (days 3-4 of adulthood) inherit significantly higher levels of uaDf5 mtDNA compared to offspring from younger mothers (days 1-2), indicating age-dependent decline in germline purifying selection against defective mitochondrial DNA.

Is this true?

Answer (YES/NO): NO